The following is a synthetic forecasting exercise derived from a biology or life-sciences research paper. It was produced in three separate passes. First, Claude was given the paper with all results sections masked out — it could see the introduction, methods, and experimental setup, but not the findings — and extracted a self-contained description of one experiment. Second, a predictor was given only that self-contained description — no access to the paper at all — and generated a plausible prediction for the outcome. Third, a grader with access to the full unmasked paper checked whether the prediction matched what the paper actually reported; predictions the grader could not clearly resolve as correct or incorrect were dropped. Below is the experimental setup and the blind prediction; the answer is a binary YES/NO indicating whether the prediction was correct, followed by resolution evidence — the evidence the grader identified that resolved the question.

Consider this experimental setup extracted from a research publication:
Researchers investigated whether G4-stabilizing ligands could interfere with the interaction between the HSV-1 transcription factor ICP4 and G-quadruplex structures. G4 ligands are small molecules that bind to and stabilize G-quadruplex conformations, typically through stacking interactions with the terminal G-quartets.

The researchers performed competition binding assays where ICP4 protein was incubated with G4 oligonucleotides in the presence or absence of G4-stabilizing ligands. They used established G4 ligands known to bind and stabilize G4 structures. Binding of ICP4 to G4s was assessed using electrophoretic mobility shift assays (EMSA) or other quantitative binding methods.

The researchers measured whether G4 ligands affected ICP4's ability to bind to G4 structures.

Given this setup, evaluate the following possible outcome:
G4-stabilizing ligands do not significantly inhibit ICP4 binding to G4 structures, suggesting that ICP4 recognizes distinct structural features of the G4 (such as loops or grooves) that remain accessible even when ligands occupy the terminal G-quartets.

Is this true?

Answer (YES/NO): NO